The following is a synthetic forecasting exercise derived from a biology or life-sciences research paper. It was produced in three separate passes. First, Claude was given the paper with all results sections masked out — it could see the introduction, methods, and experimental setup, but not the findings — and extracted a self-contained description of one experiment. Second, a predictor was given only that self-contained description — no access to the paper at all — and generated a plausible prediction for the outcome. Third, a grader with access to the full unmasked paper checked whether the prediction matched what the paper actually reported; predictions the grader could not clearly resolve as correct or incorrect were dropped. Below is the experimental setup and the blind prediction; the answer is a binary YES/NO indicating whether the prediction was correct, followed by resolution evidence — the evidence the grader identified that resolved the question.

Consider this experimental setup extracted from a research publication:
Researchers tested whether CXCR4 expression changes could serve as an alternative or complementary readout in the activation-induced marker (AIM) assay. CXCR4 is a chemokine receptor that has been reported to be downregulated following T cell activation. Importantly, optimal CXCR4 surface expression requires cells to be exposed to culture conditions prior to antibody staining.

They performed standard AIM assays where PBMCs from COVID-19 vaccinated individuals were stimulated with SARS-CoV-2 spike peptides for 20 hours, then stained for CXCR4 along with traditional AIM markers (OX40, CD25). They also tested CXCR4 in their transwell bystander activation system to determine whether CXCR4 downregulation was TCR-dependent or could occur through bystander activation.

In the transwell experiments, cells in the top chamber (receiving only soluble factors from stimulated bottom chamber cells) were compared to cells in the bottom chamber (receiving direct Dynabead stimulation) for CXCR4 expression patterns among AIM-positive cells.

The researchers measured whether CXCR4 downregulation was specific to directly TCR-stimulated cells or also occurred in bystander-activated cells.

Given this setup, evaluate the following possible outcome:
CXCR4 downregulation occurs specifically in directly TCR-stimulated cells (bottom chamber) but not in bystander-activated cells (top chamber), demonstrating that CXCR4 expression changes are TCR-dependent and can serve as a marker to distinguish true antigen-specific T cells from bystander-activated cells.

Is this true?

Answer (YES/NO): YES